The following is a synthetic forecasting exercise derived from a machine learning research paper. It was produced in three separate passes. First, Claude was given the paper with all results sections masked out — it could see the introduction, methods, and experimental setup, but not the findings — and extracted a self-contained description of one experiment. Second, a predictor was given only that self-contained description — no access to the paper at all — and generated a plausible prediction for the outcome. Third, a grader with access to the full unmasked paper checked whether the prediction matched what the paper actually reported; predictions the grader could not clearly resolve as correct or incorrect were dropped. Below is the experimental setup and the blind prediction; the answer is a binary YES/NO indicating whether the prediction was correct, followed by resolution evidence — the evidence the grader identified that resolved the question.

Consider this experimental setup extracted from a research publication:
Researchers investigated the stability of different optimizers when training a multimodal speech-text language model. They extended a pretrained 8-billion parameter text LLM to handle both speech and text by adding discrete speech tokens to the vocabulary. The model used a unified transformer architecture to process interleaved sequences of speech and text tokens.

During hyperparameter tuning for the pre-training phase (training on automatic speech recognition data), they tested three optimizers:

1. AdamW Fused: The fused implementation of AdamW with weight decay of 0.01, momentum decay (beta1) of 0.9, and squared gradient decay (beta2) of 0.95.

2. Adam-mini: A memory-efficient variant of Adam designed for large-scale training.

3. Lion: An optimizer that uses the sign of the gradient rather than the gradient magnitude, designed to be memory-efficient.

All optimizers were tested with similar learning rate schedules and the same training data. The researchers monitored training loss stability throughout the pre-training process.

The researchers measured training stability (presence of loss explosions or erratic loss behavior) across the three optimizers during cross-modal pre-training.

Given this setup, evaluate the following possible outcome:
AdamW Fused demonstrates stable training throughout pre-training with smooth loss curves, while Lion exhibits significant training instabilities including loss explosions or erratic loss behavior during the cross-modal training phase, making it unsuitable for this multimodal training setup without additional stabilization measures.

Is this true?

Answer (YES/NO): YES